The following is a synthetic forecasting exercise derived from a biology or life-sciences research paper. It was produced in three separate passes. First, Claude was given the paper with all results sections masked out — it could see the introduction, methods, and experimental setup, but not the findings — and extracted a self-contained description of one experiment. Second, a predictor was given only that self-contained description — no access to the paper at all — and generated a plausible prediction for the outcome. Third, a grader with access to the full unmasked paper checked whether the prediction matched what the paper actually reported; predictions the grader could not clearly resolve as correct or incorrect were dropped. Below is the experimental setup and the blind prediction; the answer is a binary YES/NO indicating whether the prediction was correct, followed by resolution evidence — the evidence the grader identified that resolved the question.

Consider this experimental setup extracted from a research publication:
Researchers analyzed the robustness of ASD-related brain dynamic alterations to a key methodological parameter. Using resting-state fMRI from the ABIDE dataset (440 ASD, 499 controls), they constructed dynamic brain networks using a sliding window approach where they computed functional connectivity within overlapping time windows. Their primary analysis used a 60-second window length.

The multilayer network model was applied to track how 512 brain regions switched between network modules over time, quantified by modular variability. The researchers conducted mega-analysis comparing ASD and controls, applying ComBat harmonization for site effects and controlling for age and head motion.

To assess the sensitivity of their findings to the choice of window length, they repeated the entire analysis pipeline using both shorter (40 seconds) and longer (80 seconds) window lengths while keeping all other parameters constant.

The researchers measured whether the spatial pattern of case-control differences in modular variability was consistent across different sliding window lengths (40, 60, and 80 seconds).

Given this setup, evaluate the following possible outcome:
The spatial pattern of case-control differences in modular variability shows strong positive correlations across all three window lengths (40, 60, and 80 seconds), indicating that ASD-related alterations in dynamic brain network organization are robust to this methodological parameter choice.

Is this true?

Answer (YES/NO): YES